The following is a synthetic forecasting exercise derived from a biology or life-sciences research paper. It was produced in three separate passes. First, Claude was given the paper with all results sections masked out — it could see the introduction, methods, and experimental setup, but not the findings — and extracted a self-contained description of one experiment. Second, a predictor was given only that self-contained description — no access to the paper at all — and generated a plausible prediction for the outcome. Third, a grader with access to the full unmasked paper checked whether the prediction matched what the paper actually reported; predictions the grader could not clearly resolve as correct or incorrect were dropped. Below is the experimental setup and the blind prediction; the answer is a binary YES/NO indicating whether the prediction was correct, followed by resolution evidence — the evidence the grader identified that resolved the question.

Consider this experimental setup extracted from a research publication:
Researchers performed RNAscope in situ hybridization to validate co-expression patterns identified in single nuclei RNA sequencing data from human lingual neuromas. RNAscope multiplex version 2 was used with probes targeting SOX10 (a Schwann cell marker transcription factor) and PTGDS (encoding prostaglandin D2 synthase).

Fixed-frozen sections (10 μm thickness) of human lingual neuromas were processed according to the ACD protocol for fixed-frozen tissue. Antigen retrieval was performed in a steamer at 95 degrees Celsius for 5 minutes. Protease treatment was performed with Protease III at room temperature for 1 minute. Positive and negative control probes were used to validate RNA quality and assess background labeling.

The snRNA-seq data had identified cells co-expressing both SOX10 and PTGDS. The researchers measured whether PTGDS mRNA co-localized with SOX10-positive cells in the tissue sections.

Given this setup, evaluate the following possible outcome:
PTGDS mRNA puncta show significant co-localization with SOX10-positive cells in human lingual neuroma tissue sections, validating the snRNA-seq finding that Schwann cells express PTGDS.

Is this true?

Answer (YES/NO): NO